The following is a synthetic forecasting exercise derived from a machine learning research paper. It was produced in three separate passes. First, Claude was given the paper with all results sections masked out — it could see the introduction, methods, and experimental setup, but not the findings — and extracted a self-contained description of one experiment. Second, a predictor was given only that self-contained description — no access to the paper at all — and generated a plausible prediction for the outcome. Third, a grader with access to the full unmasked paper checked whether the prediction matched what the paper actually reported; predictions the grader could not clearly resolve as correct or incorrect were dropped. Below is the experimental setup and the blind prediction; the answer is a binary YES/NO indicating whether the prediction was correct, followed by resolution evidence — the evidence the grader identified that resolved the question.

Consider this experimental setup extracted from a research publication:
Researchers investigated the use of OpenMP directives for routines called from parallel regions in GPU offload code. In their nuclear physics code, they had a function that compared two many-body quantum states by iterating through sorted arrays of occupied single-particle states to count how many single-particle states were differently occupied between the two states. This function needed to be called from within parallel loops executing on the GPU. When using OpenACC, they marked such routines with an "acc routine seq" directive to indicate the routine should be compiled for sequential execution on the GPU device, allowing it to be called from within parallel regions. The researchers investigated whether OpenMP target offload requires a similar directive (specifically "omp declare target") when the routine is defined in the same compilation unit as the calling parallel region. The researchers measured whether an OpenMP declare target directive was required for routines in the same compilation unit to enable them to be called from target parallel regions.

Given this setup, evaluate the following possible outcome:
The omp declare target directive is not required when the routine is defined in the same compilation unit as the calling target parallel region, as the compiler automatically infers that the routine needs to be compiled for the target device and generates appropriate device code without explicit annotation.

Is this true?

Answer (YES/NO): YES